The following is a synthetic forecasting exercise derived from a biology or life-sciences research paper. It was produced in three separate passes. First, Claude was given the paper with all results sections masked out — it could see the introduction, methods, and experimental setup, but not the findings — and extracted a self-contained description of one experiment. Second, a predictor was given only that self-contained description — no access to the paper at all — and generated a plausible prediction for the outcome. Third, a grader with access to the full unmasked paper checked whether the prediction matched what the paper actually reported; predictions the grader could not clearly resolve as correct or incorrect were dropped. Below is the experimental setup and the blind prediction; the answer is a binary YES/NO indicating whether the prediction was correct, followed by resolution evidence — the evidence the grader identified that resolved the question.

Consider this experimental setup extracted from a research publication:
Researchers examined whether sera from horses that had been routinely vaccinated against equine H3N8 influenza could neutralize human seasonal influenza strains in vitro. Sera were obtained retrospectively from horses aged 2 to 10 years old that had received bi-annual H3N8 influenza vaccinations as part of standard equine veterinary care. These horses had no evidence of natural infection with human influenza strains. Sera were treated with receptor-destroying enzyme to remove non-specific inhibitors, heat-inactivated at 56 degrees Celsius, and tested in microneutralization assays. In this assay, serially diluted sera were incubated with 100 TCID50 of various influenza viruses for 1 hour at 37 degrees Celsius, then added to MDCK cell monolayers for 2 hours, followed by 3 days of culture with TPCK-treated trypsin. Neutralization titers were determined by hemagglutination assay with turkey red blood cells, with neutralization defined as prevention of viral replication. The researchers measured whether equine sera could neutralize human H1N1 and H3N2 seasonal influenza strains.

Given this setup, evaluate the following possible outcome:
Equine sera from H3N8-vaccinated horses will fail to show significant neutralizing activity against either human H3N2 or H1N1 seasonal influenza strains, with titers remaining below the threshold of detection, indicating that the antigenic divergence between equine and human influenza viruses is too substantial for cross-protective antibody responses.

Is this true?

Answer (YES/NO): NO